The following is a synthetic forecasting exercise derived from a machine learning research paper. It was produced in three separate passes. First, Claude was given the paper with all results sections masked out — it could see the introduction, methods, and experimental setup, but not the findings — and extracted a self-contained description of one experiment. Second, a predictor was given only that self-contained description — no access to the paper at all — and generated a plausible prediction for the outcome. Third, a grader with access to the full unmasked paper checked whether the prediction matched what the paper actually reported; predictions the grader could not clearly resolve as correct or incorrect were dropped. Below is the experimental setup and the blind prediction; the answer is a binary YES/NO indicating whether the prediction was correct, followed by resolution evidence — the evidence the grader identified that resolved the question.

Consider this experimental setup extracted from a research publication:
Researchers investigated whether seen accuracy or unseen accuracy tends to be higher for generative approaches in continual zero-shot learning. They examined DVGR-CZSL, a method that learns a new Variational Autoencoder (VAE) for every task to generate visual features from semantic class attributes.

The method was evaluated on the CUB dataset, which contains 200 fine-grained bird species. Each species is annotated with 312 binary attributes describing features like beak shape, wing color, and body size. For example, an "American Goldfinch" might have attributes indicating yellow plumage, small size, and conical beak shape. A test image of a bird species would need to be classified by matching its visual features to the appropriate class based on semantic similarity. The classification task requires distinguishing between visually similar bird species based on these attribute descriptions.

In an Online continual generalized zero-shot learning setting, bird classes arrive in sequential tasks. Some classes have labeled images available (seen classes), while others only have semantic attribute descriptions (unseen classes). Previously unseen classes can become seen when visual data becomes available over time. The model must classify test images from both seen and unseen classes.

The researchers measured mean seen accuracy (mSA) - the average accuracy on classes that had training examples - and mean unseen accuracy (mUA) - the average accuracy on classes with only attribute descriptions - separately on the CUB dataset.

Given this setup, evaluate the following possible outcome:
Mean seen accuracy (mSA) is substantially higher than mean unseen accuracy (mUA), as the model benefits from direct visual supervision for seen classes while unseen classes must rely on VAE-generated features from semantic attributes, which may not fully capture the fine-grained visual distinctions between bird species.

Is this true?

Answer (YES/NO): YES